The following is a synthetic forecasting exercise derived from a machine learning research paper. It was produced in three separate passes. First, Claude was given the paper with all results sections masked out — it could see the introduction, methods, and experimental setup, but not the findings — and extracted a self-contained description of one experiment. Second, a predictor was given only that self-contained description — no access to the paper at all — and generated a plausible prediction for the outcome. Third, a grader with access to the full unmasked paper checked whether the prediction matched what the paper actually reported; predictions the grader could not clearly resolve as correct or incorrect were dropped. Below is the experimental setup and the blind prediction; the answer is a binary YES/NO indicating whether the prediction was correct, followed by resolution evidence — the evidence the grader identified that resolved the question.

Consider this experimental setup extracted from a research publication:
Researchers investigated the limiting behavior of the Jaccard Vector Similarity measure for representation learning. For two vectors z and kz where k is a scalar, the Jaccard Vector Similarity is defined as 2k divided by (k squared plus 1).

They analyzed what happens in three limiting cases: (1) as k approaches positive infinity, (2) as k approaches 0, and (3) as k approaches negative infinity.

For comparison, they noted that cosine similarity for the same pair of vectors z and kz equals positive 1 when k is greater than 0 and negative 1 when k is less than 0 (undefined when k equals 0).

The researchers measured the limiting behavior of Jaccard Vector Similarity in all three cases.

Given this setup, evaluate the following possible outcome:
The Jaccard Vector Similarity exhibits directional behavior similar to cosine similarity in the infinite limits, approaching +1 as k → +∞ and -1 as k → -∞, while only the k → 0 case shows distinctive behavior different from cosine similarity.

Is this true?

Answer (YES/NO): NO